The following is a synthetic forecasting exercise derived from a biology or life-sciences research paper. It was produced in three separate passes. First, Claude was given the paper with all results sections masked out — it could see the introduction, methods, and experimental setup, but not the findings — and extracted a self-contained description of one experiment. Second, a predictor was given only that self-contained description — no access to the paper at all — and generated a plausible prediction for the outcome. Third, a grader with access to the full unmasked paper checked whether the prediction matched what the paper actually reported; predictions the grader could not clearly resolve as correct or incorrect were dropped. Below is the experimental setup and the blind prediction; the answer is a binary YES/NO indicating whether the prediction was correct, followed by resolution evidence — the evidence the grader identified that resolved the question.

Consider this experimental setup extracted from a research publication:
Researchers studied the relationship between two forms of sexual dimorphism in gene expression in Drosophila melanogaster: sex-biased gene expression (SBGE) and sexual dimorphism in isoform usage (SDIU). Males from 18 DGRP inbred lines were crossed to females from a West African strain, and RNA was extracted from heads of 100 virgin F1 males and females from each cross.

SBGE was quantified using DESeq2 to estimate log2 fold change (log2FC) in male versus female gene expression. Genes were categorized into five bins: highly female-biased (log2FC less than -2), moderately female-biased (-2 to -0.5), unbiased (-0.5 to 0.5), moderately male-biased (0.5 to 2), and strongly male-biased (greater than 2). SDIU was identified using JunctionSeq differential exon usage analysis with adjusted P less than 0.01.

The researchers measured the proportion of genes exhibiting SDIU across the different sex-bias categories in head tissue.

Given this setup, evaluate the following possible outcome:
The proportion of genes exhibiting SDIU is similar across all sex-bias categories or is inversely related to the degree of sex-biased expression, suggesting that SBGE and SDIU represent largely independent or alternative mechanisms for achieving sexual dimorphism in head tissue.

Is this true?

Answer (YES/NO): NO